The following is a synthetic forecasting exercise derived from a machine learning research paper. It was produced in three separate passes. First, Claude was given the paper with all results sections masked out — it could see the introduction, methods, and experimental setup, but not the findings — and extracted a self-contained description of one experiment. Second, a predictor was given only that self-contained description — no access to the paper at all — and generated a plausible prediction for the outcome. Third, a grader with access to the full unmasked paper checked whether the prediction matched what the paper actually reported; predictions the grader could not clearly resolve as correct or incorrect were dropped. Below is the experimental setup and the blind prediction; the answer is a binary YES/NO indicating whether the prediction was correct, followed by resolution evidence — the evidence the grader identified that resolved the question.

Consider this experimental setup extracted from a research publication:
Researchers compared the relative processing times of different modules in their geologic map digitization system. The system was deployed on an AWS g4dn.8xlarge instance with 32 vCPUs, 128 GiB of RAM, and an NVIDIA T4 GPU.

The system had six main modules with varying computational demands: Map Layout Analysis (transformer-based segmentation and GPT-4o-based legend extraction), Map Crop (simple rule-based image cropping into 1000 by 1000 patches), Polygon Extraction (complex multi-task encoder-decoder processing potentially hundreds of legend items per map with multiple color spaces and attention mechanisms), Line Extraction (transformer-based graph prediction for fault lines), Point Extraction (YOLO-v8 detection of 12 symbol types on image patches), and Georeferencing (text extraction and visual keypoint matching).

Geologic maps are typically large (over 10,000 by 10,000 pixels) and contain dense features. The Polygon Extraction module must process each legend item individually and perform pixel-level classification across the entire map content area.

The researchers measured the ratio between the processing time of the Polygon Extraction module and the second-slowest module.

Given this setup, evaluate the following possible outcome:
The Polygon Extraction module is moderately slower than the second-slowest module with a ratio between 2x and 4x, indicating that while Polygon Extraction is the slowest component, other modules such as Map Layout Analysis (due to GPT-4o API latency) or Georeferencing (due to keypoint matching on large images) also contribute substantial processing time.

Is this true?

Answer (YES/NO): NO